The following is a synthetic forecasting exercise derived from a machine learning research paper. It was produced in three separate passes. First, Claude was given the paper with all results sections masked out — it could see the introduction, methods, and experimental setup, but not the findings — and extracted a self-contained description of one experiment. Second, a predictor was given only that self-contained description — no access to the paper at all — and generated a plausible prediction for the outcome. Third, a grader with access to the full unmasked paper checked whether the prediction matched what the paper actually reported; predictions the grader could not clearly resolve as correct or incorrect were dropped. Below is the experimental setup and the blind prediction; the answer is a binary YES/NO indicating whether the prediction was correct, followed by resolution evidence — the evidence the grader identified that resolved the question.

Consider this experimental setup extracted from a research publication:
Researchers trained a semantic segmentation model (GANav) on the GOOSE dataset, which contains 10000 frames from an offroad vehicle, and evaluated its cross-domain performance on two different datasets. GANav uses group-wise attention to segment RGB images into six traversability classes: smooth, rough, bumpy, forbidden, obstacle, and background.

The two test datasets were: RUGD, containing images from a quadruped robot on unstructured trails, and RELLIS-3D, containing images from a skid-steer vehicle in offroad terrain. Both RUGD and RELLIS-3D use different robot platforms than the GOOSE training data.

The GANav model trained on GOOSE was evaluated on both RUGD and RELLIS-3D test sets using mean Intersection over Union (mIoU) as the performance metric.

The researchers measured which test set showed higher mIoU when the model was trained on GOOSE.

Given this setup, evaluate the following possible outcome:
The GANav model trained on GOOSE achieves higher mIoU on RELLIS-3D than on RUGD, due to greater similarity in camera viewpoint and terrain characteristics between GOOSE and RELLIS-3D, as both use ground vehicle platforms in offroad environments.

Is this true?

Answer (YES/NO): YES